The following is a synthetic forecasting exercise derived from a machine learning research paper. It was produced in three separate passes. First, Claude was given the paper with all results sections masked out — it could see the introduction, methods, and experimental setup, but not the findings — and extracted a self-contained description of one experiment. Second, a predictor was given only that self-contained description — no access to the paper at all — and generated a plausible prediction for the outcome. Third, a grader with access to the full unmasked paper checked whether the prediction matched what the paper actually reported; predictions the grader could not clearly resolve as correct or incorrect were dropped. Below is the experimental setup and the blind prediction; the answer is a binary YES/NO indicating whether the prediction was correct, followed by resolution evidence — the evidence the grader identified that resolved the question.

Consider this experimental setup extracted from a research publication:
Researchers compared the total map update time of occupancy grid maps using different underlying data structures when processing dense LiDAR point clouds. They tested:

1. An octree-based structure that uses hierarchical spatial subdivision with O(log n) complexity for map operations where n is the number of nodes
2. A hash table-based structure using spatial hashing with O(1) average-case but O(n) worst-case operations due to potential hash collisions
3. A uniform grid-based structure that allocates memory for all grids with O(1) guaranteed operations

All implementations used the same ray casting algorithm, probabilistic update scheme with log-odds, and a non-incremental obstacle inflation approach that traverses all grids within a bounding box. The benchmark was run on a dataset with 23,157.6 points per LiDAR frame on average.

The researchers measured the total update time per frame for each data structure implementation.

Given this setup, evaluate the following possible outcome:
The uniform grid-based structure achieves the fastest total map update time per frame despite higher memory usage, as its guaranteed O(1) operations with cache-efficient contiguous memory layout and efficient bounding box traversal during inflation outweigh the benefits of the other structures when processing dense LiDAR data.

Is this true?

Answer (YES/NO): YES